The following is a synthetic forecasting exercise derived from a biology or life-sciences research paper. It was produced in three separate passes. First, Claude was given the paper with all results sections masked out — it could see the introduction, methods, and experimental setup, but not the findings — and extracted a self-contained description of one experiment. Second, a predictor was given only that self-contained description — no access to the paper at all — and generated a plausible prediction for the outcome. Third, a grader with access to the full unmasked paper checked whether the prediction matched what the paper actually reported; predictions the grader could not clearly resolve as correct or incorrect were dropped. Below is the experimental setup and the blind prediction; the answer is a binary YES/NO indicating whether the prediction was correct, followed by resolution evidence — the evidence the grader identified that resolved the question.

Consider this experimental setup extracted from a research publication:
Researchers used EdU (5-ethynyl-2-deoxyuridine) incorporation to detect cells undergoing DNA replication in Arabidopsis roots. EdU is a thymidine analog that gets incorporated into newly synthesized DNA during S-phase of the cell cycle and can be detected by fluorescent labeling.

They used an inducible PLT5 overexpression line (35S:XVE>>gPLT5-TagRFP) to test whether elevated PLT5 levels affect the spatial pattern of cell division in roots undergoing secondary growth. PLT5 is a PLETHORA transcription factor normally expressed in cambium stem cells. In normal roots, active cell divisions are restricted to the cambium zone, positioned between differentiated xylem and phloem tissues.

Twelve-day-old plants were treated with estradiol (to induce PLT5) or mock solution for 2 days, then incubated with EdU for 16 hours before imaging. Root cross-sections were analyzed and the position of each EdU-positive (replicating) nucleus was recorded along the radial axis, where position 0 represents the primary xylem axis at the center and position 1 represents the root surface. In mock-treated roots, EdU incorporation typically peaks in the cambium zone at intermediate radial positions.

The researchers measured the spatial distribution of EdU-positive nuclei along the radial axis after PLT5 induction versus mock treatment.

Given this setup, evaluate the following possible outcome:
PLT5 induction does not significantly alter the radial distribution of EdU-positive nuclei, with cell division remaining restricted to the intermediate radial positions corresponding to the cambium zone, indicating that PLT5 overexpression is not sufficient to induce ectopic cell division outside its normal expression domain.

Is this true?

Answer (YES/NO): NO